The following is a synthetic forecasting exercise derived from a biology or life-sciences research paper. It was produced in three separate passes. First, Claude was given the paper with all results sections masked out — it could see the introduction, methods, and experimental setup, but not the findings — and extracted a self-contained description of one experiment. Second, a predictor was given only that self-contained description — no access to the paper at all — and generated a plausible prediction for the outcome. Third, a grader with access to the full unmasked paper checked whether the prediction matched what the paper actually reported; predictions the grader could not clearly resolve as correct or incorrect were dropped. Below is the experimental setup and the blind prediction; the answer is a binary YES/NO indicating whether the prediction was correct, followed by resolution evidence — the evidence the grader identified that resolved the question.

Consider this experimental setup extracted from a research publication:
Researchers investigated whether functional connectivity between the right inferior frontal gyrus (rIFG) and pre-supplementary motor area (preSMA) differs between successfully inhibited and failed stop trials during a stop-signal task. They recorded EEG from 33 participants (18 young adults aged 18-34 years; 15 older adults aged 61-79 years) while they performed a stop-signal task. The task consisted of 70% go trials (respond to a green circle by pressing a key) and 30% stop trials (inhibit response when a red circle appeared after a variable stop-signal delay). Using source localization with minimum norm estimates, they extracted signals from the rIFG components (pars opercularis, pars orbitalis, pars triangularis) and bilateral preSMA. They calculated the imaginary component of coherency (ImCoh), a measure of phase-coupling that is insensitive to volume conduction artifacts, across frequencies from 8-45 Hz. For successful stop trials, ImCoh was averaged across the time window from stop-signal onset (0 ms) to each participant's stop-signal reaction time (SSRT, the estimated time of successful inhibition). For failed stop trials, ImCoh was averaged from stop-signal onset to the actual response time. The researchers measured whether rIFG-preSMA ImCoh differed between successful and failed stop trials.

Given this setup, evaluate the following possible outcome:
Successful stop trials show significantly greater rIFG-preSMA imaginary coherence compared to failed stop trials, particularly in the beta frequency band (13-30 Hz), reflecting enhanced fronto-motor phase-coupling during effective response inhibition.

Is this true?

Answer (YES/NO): NO